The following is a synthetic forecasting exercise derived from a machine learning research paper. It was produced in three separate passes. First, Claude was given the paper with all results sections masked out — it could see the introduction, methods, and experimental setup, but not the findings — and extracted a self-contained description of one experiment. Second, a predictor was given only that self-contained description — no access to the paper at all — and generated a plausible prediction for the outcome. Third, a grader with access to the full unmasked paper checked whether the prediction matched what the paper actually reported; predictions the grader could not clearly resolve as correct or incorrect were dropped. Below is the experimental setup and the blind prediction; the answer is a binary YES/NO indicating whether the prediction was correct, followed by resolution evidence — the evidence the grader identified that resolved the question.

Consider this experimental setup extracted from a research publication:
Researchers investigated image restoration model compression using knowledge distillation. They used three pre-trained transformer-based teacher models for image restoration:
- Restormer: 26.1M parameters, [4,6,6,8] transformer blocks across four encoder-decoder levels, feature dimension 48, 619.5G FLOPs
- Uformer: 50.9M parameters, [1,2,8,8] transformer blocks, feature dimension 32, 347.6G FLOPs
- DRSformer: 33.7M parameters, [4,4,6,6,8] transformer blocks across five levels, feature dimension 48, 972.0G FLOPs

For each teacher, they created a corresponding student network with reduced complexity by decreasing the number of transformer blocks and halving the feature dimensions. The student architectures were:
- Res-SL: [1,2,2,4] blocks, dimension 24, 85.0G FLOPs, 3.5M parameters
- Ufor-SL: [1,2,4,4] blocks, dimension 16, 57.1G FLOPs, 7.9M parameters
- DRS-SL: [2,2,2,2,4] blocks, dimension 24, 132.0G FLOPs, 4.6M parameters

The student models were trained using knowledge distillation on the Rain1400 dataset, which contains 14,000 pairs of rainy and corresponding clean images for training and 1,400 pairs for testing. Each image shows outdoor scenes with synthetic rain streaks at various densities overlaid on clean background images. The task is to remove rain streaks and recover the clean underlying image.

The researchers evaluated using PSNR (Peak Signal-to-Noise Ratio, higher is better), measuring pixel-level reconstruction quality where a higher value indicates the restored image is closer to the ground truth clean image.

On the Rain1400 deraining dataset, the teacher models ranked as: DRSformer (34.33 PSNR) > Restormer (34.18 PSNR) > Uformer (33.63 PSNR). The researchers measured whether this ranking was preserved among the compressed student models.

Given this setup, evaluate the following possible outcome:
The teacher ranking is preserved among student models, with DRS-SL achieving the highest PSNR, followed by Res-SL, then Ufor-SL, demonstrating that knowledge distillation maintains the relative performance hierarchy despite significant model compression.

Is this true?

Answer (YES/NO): YES